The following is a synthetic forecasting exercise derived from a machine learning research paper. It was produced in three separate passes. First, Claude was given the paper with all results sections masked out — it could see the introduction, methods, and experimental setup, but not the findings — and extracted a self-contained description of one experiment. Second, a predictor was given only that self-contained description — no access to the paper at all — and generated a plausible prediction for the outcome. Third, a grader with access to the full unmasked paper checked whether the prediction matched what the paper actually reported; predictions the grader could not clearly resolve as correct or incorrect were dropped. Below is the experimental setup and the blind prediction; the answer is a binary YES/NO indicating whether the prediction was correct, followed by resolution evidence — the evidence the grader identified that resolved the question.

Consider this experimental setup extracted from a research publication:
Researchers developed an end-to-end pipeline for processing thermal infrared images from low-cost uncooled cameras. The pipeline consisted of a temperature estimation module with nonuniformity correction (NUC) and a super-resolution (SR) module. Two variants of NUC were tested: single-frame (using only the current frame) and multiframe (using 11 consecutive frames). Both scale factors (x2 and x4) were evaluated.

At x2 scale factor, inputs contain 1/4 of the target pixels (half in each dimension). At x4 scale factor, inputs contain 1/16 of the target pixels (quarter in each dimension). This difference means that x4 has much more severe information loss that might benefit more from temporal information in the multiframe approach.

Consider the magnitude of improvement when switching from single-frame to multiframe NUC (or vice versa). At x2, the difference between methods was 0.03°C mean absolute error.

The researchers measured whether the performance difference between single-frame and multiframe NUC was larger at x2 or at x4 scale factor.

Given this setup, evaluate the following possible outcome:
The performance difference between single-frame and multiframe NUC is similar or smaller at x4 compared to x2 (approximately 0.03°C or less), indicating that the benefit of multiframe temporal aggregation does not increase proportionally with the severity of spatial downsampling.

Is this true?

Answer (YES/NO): NO